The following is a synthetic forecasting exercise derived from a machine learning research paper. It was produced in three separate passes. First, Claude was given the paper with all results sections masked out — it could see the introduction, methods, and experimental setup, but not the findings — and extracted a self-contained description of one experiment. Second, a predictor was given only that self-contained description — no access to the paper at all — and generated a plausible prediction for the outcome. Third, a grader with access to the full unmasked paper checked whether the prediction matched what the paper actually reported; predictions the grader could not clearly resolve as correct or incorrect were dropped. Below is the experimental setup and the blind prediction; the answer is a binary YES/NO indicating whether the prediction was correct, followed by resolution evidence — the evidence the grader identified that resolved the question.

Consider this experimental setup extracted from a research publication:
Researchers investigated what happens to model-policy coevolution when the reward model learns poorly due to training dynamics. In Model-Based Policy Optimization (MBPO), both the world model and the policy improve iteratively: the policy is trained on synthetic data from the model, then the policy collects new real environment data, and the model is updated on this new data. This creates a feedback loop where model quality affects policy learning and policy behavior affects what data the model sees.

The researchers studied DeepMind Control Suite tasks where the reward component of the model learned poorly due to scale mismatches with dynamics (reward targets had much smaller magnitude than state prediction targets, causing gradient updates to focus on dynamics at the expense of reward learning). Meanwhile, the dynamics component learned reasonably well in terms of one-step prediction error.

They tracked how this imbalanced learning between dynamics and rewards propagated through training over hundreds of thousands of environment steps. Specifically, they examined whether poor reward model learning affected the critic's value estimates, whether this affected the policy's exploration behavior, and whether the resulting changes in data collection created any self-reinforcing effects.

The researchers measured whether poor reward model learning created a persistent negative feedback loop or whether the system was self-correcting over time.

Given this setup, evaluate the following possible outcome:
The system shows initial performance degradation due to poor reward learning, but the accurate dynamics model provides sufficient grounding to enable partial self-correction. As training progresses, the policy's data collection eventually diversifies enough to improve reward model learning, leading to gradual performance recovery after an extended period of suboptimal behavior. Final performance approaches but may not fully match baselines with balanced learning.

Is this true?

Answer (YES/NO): NO